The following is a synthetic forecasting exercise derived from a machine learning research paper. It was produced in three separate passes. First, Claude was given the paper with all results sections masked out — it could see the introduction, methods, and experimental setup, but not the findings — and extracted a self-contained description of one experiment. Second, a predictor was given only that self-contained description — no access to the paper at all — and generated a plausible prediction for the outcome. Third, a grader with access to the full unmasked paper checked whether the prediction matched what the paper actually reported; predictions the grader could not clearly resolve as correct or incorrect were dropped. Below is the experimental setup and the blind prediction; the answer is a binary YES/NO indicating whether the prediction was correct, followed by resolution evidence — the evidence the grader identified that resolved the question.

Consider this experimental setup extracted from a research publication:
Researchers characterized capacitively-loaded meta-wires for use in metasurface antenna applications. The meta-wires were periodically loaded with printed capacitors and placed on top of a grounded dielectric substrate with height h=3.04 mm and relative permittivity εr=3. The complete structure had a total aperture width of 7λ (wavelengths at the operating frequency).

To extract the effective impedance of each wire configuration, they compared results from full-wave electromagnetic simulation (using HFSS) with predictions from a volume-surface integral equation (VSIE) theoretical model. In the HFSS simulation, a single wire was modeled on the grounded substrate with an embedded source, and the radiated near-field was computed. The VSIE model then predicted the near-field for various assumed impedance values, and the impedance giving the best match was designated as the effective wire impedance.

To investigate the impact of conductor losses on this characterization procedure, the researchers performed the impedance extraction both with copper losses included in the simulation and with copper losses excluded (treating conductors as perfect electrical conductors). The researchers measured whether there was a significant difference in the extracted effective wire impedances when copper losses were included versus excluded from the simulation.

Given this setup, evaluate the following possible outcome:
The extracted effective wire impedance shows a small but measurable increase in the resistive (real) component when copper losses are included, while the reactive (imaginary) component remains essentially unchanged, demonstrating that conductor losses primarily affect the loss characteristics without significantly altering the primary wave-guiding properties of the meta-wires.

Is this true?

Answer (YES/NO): NO